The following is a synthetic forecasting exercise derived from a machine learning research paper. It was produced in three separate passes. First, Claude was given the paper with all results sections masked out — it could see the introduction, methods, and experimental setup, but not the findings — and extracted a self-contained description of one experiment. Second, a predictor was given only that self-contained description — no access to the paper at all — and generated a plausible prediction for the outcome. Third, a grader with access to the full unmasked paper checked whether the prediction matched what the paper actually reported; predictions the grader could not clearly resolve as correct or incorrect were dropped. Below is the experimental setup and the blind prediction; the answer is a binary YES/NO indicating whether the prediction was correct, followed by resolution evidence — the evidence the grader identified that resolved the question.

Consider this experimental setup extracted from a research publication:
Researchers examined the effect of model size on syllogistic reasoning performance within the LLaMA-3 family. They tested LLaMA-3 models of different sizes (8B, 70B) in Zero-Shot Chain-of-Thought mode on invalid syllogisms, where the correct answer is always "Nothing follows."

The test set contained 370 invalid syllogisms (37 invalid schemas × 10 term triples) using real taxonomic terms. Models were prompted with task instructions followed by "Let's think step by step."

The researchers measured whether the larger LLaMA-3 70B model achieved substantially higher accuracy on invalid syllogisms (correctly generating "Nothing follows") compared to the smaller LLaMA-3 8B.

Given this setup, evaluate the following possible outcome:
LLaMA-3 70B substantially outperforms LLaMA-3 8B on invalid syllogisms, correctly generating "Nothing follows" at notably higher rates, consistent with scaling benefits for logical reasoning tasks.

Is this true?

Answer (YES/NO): YES